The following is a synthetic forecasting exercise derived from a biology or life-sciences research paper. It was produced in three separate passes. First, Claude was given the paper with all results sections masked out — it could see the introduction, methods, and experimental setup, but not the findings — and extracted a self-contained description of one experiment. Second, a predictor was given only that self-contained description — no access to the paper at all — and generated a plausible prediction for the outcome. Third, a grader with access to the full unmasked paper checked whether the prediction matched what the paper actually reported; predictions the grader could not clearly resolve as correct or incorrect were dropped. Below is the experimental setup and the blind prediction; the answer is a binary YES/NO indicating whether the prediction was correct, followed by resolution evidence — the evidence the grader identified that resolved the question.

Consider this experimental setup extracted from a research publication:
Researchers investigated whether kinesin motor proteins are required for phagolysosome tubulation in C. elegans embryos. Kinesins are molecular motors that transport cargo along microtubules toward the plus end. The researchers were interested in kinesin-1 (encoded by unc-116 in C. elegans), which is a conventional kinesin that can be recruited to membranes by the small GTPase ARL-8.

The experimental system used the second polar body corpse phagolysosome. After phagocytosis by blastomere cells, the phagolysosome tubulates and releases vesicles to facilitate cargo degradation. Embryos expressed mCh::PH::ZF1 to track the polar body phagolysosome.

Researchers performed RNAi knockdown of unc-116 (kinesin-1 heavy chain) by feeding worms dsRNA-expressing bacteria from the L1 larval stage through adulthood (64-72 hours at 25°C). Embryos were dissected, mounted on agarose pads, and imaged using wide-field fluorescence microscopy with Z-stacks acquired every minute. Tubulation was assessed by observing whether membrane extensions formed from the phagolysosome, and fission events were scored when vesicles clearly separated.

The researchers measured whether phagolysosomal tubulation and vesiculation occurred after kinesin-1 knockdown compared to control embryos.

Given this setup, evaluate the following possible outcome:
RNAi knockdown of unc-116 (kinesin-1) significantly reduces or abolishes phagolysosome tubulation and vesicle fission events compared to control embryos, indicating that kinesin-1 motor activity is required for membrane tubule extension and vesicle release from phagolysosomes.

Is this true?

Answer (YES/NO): YES